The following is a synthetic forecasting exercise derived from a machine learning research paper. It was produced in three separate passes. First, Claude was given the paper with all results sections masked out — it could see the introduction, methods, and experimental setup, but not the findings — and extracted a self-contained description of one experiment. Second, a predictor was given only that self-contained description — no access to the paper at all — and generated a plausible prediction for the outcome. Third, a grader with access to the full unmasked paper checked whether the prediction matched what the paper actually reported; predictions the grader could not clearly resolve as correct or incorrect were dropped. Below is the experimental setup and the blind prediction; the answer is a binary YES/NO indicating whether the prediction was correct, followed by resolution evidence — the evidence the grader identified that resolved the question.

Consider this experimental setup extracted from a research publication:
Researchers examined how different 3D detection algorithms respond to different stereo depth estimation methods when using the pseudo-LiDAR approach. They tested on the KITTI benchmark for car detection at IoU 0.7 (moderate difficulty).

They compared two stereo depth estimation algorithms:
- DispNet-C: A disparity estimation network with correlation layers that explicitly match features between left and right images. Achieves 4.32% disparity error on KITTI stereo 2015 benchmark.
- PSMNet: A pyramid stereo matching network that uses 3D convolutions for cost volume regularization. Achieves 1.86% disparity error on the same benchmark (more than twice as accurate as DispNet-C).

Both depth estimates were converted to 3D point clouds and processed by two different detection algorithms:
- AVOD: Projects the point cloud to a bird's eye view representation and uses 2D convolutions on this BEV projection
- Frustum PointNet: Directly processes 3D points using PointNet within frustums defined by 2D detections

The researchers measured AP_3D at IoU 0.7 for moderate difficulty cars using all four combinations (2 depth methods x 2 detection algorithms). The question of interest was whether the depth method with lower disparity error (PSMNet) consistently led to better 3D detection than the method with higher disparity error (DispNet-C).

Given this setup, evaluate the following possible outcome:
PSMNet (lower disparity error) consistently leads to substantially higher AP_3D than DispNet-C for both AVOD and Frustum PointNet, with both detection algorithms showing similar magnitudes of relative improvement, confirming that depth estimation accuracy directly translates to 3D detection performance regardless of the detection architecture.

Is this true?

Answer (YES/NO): NO